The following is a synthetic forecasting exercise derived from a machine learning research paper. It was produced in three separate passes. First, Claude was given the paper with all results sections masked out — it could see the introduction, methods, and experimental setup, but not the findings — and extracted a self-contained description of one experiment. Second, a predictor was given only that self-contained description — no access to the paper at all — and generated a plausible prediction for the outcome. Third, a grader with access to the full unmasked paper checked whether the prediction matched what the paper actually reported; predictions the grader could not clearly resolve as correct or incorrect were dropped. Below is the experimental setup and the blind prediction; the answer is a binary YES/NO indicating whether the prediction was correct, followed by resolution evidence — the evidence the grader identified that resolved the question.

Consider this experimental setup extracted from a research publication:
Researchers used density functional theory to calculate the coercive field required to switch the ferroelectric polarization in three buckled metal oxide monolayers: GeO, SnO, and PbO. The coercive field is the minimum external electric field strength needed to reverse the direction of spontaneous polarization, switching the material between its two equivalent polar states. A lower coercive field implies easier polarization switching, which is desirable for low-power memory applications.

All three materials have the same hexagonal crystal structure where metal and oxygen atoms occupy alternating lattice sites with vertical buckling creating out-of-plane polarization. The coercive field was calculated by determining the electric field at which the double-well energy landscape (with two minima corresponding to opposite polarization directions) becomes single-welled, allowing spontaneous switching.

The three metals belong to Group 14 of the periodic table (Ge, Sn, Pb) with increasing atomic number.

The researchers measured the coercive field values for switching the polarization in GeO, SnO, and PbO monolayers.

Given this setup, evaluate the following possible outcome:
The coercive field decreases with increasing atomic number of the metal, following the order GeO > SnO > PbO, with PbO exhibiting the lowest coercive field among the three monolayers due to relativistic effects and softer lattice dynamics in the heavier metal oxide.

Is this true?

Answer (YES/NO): YES